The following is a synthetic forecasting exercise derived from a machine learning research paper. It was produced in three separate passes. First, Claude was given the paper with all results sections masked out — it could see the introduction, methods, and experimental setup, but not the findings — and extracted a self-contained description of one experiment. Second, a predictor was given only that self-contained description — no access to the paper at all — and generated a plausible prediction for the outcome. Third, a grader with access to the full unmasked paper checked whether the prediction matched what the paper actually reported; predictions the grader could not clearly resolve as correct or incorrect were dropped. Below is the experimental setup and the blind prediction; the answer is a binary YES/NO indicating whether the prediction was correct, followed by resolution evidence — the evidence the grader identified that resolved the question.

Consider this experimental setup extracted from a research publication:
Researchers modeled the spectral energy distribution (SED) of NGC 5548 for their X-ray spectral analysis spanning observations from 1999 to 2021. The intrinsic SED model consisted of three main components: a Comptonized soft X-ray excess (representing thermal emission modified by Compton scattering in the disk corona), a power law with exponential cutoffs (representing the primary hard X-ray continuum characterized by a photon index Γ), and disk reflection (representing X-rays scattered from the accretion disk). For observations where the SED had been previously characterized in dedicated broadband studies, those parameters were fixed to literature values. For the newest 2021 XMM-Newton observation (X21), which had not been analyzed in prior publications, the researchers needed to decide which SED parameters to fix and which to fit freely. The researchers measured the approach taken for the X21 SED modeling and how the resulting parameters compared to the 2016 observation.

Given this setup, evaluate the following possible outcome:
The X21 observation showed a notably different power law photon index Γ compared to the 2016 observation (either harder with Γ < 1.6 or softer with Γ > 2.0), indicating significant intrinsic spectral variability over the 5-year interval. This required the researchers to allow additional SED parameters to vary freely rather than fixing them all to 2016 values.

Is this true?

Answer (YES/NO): NO